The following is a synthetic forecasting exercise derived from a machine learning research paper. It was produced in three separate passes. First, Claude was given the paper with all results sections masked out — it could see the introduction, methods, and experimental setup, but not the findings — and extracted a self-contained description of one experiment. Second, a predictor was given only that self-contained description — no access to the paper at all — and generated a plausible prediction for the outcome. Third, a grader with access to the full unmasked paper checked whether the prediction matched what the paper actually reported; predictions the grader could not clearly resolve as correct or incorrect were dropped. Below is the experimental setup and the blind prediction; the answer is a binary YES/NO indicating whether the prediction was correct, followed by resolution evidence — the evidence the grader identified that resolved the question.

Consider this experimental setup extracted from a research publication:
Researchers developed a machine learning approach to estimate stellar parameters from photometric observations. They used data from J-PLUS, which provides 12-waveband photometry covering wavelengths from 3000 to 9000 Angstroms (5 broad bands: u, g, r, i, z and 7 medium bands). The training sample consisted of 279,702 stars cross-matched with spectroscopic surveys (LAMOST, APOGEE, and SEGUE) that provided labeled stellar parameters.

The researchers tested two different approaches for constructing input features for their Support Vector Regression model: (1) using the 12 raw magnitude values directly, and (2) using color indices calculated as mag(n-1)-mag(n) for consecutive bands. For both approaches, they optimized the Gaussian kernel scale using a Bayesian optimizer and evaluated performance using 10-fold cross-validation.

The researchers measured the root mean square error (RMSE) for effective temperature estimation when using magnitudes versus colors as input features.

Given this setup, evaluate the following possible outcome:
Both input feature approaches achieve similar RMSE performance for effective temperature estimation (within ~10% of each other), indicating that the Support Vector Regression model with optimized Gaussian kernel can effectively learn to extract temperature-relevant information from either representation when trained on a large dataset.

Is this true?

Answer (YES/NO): NO